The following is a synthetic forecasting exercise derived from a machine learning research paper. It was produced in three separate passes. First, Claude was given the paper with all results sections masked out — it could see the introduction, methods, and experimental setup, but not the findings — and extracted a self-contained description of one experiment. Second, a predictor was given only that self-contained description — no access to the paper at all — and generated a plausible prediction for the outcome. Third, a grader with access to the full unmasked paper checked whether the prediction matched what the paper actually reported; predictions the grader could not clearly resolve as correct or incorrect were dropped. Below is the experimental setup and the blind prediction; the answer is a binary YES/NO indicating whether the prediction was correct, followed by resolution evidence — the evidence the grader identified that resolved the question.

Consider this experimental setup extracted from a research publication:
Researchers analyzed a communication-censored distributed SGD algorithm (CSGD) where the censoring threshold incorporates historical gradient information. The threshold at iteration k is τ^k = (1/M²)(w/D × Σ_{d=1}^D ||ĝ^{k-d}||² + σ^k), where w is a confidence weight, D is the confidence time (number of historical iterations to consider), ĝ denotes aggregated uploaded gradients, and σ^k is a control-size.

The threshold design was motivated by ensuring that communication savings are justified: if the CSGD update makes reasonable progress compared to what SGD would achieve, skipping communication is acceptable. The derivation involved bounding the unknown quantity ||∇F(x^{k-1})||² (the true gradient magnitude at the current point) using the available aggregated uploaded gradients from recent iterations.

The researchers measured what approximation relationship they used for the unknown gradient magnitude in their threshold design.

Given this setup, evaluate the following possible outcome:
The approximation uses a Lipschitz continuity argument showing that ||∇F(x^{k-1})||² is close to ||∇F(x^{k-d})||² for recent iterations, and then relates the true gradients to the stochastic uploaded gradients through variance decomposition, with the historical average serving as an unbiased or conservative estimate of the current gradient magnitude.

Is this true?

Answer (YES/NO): NO